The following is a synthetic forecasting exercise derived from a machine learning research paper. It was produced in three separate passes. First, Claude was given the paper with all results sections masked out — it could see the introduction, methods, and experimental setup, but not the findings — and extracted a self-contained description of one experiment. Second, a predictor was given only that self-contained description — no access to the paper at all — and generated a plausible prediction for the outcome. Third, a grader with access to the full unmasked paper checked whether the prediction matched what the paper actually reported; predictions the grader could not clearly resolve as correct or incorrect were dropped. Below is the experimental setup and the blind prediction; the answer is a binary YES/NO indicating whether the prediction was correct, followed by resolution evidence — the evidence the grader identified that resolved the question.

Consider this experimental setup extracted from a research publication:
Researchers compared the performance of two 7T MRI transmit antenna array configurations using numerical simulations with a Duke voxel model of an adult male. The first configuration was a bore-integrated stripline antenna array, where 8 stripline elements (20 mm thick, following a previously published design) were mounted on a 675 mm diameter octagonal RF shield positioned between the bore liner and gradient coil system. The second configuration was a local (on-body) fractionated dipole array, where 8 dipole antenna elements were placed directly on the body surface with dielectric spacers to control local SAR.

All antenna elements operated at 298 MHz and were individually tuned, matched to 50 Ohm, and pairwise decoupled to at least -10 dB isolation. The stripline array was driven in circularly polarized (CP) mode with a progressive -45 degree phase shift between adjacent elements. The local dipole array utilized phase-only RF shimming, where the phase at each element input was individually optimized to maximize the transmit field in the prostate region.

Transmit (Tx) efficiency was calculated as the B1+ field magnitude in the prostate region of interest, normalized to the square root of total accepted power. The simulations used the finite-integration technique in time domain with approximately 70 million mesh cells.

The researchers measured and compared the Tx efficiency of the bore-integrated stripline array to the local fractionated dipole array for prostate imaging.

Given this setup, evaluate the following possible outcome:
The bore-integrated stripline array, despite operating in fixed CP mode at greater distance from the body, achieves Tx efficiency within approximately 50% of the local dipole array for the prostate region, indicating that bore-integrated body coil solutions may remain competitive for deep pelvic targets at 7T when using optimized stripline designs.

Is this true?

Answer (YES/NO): NO